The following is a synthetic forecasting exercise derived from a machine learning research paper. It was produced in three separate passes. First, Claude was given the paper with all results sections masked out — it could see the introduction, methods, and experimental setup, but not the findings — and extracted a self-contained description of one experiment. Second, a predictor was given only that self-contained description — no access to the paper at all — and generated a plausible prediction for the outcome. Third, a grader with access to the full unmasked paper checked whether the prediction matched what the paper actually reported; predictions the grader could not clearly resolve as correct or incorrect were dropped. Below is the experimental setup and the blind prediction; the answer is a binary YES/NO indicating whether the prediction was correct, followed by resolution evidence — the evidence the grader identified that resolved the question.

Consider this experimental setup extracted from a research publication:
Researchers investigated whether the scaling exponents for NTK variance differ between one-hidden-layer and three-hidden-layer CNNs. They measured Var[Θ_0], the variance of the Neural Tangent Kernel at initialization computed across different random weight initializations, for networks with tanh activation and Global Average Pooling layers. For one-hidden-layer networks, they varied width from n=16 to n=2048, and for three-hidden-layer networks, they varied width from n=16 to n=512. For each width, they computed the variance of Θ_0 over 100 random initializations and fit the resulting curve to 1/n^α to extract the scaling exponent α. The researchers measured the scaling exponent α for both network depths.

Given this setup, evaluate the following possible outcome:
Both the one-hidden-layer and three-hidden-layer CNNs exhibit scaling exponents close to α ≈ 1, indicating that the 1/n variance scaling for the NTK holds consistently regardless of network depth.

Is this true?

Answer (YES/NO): NO